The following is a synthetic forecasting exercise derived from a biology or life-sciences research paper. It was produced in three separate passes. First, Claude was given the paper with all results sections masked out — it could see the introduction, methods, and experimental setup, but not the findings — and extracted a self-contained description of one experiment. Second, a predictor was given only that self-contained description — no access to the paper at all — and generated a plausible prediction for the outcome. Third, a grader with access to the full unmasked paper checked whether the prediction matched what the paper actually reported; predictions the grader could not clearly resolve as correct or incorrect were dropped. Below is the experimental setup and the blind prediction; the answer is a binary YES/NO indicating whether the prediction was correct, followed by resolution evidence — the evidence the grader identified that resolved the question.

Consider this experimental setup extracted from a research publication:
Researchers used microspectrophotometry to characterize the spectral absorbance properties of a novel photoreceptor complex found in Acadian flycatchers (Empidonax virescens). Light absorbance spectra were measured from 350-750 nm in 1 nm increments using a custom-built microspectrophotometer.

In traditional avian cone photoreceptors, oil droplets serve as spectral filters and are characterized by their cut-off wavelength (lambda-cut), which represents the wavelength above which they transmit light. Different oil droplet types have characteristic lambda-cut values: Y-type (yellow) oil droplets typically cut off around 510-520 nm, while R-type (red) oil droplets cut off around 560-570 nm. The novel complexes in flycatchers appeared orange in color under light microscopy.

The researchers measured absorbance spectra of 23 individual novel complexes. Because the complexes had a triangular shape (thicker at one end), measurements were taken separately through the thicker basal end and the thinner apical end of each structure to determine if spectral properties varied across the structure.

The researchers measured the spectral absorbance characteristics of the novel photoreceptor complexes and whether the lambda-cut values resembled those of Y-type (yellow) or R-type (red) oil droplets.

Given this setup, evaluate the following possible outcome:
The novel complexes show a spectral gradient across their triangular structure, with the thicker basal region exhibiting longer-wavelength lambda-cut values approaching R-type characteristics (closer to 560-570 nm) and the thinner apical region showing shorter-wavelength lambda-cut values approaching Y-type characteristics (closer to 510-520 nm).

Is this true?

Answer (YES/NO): NO